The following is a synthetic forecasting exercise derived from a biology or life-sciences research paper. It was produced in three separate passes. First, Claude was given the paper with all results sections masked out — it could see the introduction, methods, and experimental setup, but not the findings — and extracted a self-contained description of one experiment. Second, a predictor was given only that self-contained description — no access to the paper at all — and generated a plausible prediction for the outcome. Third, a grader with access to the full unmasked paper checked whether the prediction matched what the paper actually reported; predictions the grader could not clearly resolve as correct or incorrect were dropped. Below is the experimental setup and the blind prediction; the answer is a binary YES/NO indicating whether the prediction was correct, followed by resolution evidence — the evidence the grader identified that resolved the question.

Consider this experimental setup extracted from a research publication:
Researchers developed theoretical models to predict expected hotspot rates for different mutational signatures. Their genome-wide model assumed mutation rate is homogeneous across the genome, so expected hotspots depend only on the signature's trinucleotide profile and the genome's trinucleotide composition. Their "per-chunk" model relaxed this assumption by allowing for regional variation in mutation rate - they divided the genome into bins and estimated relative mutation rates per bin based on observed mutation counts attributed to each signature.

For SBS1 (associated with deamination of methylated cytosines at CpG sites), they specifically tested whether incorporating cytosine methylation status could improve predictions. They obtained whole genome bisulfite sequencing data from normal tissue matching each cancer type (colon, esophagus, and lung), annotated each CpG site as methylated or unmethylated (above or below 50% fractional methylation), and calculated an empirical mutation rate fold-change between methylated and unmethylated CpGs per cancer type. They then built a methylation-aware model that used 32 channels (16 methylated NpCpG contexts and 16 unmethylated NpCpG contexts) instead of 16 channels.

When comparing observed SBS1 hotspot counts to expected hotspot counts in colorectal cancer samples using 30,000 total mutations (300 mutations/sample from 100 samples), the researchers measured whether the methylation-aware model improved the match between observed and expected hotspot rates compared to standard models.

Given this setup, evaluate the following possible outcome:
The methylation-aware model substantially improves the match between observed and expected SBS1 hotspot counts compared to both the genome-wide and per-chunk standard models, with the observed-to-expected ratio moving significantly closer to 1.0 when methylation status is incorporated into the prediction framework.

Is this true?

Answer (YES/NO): YES